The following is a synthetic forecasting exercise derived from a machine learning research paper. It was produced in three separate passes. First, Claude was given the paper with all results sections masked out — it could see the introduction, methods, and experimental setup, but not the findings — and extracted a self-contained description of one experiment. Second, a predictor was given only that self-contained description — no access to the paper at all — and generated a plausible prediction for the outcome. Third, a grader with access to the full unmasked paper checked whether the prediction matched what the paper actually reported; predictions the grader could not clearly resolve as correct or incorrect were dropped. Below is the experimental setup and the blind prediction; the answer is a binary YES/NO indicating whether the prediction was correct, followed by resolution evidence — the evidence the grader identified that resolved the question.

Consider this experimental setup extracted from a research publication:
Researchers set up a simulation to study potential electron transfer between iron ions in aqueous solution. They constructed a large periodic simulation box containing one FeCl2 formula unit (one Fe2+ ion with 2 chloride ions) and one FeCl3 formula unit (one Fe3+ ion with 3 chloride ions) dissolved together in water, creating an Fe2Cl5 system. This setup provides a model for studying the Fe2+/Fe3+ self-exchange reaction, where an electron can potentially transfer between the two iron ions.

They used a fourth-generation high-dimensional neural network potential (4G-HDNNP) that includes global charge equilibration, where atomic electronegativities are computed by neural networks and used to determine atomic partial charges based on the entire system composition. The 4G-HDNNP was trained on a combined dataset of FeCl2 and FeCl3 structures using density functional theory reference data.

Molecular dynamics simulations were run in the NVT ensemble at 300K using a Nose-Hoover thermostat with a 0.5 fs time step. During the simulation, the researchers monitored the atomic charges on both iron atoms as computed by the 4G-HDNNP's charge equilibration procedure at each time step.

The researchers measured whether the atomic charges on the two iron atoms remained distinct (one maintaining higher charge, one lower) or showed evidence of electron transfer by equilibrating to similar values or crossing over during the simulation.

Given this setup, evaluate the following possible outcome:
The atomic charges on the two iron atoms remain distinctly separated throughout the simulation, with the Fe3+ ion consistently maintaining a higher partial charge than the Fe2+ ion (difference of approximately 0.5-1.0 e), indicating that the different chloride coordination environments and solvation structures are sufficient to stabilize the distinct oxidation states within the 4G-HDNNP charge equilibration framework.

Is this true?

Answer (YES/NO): NO